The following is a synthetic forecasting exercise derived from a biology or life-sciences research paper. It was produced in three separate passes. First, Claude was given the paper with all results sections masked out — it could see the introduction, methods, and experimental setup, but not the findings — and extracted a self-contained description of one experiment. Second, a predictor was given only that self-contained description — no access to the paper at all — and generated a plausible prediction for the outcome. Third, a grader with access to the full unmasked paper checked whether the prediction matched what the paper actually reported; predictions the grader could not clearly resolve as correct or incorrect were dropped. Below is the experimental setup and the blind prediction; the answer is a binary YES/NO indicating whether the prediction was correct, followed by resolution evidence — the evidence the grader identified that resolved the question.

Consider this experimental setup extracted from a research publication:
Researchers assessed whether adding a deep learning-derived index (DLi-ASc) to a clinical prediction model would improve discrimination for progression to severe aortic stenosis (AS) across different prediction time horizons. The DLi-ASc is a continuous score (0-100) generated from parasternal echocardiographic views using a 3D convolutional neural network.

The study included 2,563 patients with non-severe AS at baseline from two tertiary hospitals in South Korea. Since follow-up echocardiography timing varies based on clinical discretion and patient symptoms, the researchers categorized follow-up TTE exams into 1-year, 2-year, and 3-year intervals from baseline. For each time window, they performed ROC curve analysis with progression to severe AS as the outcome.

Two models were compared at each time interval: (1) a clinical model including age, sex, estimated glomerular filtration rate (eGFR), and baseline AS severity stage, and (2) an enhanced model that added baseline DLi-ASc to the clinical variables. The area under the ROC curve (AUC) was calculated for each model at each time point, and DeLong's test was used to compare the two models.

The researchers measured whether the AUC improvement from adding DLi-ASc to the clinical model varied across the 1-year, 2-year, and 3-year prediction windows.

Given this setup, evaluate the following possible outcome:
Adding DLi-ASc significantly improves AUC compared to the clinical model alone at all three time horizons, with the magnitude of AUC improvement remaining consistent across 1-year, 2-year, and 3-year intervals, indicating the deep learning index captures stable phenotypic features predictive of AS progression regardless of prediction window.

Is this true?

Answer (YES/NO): YES